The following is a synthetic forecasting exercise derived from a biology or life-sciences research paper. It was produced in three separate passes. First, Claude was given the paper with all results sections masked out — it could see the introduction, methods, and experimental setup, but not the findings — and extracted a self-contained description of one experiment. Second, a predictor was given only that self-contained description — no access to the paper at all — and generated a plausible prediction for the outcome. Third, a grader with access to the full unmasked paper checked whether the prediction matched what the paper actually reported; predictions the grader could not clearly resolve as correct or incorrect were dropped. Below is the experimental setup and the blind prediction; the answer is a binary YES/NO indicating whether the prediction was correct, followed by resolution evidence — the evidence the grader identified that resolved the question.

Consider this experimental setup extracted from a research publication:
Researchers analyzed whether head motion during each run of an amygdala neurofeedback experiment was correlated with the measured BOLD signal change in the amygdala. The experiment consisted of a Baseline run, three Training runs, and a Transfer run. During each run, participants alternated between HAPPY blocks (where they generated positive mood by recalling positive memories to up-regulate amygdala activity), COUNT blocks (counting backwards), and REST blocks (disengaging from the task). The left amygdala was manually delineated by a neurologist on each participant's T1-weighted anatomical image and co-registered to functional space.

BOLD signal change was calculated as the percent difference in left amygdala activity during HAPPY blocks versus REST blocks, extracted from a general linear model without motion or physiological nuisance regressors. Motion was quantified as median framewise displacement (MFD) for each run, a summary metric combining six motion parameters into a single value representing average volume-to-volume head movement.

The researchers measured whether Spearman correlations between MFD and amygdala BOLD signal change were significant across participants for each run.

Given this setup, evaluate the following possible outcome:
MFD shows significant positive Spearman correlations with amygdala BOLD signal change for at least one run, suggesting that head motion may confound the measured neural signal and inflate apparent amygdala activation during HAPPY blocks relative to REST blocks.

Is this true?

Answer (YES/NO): NO